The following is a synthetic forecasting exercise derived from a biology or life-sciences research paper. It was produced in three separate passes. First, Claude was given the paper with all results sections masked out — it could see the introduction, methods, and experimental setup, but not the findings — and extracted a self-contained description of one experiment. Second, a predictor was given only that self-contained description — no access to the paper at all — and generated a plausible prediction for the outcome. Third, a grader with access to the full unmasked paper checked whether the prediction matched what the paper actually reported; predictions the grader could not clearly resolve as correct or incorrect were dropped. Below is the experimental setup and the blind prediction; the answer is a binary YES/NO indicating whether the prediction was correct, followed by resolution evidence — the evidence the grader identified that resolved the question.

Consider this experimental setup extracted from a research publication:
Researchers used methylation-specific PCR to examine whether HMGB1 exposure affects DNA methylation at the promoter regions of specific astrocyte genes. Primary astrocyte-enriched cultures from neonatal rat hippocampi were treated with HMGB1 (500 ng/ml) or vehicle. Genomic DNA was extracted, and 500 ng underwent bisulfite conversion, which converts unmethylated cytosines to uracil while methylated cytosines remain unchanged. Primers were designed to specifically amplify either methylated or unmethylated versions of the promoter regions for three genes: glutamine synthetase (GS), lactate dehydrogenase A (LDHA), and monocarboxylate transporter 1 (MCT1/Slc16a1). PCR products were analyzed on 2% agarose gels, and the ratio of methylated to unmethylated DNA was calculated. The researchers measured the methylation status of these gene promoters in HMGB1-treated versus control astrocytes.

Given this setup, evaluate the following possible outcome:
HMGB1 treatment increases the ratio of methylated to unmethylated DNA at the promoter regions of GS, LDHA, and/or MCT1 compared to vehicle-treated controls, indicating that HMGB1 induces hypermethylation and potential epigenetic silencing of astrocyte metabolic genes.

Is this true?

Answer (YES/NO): YES